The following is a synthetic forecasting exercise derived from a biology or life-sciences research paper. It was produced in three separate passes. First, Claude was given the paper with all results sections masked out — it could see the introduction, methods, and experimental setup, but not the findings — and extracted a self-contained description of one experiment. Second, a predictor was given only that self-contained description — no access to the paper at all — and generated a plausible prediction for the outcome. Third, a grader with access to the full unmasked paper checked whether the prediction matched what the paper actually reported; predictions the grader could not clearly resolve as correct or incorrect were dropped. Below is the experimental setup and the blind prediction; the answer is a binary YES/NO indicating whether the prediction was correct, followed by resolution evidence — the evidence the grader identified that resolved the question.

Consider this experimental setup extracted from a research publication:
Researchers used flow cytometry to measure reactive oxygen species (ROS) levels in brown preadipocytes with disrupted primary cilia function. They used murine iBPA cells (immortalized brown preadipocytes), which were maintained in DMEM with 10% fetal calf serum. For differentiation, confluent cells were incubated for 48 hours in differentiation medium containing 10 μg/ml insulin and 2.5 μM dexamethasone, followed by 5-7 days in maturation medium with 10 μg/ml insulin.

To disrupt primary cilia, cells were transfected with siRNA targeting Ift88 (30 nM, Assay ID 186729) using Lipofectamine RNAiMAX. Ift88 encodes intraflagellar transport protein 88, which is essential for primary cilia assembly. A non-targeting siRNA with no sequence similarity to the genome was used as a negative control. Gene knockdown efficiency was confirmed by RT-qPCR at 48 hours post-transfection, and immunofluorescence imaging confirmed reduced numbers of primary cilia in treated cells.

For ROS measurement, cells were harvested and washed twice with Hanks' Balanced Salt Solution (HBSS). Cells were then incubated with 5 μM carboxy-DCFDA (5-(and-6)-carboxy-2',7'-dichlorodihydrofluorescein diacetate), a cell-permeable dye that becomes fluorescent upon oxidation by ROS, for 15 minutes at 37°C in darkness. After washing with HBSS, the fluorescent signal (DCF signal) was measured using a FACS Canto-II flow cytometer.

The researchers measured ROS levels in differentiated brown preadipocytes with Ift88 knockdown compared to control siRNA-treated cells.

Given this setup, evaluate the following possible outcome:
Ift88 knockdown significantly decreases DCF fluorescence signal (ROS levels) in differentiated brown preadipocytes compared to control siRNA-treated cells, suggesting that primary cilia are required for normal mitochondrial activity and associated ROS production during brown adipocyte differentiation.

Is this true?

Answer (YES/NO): NO